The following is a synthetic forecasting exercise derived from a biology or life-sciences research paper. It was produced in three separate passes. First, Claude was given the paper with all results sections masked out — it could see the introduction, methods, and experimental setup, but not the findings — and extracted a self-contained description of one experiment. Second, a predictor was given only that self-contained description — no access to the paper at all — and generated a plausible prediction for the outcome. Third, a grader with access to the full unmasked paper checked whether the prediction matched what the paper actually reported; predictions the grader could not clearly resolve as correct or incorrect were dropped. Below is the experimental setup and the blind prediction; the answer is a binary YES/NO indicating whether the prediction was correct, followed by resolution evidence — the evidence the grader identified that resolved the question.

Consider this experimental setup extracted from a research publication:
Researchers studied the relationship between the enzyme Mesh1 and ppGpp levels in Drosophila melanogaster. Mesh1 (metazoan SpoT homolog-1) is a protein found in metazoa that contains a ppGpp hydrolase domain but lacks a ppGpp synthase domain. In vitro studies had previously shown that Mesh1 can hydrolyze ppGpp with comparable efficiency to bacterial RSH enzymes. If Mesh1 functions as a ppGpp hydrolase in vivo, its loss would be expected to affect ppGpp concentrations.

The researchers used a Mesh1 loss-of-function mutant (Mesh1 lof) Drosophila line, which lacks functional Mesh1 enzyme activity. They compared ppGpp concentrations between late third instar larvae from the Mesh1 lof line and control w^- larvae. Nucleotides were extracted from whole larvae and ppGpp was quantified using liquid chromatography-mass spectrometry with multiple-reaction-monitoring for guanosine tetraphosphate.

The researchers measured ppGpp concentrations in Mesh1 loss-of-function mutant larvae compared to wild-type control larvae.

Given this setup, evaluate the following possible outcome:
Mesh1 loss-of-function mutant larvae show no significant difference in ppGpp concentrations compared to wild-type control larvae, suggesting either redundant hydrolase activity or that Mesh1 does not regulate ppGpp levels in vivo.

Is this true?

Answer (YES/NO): NO